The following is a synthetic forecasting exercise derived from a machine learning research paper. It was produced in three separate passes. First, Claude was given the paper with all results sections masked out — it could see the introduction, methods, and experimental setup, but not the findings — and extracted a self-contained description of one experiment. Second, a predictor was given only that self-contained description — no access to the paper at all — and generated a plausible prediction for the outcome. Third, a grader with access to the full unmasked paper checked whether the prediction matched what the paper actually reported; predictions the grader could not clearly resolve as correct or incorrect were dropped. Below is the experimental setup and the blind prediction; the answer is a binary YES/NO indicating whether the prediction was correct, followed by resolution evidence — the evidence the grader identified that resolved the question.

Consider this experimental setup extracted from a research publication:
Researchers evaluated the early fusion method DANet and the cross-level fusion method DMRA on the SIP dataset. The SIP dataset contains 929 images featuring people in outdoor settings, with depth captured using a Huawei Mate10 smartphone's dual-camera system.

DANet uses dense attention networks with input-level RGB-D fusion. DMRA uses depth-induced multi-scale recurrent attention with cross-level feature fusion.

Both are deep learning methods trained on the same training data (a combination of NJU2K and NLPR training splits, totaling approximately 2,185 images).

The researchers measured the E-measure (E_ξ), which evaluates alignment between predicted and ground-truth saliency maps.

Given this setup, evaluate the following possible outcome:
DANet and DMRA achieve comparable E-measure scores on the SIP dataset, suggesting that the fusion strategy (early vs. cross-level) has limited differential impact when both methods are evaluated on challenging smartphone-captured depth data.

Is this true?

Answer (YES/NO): NO